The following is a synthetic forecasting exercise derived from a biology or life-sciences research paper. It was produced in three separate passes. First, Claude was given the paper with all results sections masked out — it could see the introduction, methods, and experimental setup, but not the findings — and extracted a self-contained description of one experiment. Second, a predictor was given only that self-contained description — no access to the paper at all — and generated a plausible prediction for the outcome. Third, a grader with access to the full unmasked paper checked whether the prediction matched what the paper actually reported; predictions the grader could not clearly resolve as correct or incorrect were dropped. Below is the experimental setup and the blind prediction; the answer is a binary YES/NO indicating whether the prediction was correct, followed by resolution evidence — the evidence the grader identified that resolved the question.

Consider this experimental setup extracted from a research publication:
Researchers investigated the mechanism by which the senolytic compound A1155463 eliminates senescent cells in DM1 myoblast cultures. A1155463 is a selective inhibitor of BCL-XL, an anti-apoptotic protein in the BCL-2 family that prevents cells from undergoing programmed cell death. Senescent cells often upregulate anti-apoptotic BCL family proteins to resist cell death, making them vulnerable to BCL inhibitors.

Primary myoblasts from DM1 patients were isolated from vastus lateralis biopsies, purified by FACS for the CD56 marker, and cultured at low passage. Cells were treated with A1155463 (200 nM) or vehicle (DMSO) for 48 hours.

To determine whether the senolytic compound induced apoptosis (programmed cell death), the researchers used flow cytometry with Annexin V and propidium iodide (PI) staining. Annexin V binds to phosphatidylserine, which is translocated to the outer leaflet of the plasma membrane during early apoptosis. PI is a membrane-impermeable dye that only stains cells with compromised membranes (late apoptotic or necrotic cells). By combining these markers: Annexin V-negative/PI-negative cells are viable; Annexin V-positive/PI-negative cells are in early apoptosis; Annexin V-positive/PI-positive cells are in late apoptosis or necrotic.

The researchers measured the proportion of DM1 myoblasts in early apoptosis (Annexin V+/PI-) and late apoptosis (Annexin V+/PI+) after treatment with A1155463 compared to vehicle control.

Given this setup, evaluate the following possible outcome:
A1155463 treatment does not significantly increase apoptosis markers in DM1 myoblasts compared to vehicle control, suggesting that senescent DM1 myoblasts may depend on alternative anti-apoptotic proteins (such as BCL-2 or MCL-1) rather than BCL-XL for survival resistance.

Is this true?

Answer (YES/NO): NO